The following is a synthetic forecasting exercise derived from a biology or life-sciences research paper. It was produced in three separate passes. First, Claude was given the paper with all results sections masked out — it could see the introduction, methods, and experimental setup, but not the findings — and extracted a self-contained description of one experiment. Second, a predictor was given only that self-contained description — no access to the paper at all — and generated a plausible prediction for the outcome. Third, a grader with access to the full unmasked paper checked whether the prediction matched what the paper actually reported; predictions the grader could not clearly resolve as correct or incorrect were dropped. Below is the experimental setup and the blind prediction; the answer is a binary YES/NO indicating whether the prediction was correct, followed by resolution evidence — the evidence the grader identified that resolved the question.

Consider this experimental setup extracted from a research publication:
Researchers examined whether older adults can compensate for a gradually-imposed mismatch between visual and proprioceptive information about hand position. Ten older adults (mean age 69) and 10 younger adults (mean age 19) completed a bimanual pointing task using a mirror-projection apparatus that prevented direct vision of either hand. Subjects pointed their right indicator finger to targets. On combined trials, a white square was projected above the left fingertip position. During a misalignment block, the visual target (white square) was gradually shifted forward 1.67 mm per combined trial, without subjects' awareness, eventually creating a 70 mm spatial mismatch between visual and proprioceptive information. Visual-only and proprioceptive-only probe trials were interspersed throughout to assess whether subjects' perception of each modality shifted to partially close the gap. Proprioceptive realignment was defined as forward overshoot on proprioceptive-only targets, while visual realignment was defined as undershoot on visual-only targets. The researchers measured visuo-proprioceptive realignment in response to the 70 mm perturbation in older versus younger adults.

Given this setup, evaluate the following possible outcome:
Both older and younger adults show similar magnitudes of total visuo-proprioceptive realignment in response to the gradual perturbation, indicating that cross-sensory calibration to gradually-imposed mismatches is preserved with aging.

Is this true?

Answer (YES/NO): YES